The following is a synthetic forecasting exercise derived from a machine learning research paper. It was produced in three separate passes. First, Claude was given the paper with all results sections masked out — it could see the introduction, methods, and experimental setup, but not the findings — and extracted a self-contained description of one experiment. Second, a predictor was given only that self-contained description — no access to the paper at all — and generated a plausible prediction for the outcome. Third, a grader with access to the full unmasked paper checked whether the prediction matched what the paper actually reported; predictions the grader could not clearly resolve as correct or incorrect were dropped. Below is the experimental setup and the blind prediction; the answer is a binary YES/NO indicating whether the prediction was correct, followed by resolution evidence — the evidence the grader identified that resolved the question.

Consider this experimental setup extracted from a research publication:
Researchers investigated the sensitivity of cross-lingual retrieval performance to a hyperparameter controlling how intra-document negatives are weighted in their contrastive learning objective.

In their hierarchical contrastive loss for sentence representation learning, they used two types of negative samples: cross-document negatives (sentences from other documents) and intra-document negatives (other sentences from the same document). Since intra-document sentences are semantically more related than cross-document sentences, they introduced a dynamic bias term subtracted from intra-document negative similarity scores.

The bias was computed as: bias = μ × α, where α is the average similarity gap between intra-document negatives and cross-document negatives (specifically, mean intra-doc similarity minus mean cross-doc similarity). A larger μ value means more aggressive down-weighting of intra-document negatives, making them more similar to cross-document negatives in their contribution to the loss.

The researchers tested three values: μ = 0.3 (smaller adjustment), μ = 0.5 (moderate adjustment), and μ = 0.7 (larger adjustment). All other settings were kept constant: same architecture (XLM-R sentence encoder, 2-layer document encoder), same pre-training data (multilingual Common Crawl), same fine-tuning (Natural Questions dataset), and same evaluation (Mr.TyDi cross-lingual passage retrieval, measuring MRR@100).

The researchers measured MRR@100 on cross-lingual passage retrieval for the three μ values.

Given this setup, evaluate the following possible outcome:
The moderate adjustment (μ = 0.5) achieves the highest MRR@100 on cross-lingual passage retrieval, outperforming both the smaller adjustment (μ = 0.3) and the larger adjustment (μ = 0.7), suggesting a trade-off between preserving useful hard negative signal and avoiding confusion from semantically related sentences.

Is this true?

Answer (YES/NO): YES